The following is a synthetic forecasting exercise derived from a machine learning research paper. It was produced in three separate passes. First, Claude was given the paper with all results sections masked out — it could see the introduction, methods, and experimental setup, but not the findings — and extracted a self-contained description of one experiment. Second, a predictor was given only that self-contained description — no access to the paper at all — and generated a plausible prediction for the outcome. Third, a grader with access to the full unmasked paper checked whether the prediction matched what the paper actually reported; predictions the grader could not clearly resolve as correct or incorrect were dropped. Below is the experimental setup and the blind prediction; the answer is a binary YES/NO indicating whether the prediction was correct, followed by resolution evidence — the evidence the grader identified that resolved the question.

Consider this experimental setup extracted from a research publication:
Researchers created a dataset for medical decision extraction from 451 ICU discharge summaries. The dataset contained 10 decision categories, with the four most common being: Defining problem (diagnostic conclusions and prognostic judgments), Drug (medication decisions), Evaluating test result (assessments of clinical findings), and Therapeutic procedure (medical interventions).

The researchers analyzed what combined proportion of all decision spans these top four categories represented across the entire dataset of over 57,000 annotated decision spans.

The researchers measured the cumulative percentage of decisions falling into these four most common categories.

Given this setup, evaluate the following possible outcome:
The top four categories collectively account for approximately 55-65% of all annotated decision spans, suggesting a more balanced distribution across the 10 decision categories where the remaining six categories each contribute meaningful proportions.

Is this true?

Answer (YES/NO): NO